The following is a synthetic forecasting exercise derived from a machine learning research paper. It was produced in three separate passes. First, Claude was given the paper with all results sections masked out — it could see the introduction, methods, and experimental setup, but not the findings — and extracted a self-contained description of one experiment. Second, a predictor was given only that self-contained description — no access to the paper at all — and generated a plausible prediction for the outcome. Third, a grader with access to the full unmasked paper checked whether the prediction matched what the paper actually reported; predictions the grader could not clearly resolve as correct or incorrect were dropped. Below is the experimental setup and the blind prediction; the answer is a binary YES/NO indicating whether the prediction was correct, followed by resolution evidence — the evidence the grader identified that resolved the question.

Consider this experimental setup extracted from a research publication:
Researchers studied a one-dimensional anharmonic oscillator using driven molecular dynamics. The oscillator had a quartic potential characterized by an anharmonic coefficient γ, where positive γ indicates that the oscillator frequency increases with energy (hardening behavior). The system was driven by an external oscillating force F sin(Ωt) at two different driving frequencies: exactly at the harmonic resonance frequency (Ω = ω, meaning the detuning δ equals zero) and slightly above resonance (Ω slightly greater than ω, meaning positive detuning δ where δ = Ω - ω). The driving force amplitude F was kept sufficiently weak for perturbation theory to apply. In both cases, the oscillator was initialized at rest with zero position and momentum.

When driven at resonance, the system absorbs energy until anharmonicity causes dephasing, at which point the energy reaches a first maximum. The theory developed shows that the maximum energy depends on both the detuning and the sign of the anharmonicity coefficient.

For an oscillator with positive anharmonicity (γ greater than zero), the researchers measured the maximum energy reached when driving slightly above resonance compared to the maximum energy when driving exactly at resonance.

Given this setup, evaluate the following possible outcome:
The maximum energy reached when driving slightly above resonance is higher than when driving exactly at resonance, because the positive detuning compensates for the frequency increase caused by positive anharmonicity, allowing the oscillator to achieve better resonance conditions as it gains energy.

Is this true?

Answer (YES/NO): YES